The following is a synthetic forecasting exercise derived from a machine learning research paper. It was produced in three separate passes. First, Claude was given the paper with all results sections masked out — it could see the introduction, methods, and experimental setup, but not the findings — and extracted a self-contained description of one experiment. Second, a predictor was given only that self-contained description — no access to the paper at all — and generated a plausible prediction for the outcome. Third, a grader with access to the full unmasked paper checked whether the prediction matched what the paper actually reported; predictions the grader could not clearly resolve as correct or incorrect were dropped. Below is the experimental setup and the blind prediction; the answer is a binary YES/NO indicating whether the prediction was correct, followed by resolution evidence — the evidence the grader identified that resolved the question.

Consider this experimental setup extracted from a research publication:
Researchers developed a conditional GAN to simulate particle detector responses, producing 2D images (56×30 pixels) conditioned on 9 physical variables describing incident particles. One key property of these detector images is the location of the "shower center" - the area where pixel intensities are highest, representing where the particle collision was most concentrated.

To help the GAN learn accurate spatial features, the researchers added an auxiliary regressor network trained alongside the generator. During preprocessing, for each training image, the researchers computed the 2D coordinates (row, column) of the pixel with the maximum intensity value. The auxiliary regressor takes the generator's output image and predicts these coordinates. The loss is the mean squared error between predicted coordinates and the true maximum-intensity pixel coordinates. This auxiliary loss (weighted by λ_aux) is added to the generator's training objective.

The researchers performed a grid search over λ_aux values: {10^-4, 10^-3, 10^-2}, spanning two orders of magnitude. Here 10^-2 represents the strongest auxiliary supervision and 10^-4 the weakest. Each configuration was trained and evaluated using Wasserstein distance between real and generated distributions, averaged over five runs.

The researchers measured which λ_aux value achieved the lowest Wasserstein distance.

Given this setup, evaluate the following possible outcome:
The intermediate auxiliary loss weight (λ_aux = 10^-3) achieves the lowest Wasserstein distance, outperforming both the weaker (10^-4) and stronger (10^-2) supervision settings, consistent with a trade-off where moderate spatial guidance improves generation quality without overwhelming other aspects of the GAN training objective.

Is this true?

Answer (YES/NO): YES